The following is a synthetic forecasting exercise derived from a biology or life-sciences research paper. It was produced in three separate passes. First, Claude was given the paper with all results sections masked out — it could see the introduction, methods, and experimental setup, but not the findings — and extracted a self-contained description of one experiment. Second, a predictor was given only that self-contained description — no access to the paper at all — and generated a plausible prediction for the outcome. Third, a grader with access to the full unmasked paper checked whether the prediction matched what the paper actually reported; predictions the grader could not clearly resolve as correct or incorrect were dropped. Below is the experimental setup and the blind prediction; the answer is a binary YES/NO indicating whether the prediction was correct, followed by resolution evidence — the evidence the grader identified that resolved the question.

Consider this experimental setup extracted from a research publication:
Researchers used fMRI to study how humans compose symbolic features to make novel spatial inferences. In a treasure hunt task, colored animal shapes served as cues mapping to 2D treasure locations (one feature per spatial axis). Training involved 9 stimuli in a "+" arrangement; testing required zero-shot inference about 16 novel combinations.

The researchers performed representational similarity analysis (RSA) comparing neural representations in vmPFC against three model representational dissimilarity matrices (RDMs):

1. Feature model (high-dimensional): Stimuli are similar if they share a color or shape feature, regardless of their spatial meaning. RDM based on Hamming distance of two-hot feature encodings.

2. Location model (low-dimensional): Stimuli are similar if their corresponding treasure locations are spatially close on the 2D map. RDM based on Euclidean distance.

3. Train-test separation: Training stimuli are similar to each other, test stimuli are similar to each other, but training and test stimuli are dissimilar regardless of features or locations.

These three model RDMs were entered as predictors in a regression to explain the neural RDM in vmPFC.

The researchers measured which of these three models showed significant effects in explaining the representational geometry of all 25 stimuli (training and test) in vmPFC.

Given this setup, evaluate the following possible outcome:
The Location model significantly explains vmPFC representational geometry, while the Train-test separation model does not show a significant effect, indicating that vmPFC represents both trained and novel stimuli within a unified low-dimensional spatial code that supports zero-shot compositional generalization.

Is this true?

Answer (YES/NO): NO